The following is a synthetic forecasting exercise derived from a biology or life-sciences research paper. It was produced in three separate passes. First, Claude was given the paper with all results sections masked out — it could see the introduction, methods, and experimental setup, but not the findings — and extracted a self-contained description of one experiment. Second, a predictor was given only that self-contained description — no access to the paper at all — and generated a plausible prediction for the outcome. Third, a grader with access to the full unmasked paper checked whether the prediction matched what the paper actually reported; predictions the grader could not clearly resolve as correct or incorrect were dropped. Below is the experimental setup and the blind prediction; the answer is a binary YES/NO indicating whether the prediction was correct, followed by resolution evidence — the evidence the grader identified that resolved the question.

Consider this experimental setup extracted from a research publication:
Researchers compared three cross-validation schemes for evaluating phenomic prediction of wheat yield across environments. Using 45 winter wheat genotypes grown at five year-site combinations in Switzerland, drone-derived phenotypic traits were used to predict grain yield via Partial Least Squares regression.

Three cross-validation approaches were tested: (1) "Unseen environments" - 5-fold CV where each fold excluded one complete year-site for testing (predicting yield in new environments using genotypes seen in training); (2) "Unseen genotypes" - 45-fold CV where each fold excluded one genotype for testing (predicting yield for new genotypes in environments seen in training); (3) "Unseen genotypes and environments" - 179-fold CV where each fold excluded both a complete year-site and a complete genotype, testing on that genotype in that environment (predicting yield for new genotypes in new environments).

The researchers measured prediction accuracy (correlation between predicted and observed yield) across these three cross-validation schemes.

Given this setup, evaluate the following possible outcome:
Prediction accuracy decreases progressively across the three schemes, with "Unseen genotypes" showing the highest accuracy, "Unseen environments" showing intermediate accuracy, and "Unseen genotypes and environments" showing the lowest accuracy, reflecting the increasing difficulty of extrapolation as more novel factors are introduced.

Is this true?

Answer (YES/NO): NO